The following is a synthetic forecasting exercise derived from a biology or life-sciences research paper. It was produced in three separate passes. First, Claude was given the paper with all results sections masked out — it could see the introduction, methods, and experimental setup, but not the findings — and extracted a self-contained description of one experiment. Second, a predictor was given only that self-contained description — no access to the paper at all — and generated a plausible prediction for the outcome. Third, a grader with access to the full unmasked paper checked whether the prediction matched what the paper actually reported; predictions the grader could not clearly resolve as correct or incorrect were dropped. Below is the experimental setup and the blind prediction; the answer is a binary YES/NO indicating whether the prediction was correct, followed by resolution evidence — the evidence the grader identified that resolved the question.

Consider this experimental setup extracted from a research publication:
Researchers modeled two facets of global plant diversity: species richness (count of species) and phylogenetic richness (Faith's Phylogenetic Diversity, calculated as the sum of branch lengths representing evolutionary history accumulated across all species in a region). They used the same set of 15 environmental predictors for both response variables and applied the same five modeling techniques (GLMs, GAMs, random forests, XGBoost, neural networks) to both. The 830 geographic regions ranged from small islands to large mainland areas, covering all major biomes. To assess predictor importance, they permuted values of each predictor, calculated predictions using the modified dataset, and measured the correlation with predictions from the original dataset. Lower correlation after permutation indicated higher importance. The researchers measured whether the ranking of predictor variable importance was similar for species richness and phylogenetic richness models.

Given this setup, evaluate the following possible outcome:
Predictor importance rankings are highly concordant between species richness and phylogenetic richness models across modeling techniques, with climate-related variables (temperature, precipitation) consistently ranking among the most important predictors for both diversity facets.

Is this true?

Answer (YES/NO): YES